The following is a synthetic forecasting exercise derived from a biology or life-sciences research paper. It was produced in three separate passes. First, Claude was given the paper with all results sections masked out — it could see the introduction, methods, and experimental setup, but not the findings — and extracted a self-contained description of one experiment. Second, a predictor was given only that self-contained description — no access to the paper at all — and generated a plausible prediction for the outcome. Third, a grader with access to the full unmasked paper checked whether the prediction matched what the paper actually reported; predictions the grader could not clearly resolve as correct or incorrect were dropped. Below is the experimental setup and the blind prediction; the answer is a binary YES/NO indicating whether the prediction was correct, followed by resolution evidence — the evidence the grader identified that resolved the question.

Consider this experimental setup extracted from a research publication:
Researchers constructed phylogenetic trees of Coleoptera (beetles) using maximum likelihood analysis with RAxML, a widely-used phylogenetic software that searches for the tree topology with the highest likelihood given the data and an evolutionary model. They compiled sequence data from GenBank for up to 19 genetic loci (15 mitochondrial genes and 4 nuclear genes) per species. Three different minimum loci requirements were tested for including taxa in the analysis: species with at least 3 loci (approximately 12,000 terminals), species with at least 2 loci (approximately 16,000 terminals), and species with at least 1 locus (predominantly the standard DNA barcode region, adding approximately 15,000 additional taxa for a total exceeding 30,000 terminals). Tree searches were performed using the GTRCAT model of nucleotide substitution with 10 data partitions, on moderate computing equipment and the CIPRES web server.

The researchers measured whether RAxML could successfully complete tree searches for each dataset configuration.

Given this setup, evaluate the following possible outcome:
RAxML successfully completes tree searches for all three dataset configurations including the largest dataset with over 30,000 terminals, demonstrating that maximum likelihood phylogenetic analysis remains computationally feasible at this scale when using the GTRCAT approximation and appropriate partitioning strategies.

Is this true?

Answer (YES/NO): NO